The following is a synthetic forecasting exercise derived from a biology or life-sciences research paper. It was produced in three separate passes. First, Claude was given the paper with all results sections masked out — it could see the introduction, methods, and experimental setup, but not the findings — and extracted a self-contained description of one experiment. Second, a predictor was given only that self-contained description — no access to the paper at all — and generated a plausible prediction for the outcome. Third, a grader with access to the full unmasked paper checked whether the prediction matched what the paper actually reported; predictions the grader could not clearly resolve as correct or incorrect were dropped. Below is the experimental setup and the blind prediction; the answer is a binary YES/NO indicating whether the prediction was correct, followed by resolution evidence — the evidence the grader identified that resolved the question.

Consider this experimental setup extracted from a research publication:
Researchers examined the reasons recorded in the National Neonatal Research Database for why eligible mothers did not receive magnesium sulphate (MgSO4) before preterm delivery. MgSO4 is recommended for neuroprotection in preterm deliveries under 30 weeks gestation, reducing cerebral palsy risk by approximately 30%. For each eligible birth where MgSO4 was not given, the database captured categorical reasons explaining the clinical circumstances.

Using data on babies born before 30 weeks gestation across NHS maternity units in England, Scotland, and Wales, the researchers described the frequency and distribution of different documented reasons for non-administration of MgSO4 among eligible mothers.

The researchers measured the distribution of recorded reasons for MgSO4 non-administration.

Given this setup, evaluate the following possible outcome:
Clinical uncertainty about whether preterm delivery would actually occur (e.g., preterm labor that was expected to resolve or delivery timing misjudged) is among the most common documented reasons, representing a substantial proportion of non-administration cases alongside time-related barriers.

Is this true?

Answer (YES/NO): NO